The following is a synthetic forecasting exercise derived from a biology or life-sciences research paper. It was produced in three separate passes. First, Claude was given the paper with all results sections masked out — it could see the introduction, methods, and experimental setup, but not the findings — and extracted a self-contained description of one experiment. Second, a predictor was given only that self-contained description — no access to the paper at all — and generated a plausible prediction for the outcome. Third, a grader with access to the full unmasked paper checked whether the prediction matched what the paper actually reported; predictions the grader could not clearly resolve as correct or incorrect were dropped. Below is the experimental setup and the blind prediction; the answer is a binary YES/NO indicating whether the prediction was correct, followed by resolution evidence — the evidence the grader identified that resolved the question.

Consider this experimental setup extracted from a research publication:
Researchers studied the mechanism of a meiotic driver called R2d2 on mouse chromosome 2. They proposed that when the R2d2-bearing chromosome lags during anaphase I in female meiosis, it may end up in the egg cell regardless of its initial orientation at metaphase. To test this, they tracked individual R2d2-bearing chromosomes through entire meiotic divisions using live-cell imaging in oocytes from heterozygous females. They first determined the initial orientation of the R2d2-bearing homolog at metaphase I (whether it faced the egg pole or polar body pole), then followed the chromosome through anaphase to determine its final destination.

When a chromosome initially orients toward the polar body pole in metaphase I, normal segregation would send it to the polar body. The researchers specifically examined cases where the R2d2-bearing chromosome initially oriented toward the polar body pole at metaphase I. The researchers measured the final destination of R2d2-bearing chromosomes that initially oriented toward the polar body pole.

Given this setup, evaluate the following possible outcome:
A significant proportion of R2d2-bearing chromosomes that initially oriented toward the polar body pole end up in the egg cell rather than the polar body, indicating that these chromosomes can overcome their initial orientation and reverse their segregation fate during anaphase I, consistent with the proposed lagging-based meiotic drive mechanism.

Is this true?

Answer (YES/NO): YES